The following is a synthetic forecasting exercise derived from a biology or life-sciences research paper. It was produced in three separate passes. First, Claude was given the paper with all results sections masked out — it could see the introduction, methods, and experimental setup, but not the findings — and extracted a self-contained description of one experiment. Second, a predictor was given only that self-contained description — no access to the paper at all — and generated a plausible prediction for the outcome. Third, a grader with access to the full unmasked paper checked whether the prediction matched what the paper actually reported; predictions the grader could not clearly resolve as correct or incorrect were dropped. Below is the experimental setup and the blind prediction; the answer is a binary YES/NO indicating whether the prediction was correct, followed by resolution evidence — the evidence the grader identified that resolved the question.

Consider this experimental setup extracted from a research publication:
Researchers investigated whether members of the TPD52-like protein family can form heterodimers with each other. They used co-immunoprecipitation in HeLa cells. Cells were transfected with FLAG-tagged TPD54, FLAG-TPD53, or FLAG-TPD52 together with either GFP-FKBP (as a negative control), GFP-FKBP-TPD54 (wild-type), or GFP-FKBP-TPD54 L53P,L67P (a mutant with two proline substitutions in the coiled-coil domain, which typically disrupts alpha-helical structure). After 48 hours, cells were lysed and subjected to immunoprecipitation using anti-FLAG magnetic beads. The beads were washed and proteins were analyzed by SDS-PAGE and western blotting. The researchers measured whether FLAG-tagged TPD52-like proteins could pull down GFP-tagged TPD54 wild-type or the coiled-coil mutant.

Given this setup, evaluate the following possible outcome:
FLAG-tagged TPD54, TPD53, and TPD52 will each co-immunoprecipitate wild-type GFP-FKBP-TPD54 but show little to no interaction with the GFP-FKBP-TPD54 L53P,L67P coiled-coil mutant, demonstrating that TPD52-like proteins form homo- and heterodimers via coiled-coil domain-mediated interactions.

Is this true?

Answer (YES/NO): YES